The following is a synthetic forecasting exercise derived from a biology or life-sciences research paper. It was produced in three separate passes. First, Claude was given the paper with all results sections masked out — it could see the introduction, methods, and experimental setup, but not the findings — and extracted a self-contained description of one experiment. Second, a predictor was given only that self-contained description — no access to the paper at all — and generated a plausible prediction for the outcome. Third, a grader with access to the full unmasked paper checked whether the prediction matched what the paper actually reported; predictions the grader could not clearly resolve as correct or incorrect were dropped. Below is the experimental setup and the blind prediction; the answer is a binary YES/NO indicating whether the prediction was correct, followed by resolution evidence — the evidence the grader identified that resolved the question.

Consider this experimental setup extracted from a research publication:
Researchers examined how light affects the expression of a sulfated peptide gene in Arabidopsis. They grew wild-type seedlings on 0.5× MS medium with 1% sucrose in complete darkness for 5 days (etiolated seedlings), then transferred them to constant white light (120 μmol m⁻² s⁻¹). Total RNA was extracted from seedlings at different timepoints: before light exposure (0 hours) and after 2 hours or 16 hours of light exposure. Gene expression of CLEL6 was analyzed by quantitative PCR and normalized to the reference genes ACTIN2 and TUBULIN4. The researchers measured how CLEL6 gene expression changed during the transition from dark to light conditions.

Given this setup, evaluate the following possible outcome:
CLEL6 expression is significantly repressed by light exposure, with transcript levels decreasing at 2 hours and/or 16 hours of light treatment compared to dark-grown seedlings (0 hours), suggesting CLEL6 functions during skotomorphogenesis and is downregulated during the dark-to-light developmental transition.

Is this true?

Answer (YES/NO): YES